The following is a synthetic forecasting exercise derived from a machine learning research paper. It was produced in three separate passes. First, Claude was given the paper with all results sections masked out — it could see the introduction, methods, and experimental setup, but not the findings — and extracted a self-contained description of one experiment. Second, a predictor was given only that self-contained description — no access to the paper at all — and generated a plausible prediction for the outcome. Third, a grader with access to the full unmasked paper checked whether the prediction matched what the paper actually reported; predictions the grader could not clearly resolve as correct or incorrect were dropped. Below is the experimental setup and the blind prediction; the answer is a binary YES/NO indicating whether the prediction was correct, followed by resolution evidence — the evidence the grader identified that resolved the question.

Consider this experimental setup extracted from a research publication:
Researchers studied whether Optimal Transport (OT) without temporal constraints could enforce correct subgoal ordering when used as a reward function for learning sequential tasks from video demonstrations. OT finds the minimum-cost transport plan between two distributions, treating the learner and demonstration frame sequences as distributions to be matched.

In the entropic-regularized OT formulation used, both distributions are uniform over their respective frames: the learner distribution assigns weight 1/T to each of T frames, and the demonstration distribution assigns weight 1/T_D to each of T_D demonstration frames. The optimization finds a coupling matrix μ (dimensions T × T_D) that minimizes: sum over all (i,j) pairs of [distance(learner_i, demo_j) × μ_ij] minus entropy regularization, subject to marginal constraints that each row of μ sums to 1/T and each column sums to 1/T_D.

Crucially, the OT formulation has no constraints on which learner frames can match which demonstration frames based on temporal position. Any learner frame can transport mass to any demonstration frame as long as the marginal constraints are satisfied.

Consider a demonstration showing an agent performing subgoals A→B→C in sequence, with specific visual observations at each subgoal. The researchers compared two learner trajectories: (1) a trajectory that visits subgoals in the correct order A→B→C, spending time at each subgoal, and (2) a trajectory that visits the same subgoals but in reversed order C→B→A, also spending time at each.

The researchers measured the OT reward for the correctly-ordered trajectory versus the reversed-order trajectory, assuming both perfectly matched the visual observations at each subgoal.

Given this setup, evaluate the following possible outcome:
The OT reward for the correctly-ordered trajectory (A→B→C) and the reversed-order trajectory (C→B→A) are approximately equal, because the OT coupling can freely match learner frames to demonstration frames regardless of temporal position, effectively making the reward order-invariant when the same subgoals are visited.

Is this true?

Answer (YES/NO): YES